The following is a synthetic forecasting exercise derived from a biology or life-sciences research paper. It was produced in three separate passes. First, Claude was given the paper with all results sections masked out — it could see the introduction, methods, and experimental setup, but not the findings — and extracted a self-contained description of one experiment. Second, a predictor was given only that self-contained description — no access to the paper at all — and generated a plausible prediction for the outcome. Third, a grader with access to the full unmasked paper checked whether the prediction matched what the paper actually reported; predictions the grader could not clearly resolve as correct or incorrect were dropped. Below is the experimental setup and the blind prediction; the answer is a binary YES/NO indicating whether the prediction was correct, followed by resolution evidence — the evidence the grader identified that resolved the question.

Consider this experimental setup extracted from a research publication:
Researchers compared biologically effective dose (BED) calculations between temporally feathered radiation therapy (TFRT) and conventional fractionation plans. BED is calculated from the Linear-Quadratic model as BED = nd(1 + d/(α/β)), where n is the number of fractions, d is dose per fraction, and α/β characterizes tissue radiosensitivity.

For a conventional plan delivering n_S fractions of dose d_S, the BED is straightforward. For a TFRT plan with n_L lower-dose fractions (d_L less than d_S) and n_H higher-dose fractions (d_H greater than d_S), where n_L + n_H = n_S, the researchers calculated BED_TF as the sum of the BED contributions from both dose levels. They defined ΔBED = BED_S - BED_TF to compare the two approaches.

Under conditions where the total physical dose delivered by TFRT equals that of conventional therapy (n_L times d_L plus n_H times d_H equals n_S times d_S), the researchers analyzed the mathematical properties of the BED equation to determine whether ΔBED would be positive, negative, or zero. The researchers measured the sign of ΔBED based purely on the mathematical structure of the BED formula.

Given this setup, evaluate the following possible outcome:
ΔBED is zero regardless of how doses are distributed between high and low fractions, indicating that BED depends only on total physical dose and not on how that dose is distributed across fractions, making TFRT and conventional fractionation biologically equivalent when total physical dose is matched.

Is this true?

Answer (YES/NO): NO